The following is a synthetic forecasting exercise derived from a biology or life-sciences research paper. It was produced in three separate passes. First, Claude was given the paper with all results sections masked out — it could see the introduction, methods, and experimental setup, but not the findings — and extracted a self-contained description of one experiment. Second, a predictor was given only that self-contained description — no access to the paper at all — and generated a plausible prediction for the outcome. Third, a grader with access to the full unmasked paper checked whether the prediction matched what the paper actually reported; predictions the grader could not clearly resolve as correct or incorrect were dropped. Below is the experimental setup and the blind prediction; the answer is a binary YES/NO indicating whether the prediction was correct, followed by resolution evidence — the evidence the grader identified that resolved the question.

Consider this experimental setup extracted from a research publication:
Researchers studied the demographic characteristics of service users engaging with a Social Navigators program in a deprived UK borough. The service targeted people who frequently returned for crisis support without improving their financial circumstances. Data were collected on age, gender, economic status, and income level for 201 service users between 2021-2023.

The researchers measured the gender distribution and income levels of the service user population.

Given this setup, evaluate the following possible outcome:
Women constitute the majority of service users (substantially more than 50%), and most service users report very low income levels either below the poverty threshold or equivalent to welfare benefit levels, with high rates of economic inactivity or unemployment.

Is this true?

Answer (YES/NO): YES